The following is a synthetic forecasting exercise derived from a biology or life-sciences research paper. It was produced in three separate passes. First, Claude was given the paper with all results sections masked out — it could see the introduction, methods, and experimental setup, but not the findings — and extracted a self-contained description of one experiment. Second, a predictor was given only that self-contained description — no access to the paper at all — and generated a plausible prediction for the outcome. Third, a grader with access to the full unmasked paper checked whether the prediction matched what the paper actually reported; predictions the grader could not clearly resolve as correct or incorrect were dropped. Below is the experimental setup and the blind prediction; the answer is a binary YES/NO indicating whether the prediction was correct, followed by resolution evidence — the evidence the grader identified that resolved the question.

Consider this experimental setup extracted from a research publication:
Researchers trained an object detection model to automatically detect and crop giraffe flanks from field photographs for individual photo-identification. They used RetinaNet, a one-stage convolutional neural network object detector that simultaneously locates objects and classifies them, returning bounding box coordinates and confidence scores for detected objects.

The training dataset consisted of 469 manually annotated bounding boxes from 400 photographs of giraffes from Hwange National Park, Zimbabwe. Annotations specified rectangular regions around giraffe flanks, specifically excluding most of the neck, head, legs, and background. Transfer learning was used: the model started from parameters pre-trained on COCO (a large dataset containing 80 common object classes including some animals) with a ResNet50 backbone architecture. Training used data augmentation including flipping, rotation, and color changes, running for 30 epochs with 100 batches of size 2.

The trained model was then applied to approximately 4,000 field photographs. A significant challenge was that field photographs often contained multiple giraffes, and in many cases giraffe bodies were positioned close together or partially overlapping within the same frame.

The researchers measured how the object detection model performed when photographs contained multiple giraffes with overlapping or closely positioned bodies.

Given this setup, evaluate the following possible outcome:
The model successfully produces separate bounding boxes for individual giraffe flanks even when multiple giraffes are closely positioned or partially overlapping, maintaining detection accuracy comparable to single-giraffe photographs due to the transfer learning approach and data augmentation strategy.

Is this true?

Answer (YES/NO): NO